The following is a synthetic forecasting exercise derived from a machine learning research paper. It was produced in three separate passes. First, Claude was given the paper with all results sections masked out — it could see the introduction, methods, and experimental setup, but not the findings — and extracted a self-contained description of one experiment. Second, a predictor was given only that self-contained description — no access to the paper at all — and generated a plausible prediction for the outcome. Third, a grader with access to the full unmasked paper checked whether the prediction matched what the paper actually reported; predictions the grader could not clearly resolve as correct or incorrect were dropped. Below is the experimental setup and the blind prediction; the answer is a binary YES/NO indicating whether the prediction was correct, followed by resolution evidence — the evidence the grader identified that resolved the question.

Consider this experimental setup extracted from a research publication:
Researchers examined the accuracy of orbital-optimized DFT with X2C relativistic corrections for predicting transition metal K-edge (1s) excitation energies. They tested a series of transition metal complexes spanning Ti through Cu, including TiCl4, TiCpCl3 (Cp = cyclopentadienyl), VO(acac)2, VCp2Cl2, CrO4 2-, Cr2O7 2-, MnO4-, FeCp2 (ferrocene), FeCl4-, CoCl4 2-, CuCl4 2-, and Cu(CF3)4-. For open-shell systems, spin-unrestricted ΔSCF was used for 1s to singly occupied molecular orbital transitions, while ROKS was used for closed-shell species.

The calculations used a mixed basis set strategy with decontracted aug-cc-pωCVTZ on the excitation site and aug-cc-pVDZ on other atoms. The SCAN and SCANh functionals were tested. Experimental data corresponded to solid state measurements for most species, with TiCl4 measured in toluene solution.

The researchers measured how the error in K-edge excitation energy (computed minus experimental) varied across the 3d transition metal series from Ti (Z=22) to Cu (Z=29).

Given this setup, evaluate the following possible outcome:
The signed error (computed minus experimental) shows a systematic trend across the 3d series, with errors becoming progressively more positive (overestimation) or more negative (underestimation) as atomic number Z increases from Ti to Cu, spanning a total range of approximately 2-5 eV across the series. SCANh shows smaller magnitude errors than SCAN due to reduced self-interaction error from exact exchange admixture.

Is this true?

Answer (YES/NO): NO